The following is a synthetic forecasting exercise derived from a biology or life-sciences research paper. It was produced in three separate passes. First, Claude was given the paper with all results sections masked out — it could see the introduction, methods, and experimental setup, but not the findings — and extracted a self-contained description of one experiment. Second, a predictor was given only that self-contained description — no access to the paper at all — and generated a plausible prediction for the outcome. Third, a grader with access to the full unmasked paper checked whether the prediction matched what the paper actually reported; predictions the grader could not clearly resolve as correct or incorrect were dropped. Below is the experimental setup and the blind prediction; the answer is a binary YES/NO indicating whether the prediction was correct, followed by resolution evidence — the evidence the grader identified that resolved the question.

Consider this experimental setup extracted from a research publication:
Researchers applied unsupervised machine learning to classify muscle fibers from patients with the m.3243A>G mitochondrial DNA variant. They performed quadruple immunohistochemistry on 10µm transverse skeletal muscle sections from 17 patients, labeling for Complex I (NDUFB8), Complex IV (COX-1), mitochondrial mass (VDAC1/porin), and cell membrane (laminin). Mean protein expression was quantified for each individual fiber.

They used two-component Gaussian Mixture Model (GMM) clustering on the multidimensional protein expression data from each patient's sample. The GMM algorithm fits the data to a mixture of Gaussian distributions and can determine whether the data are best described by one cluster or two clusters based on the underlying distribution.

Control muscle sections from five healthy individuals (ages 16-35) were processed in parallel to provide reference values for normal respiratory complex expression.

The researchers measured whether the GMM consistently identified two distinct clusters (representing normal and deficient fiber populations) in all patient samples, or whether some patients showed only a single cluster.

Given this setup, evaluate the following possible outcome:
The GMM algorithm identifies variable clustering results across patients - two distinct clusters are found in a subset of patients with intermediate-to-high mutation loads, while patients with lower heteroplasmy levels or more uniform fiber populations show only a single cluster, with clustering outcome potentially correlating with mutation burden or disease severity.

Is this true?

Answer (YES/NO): NO